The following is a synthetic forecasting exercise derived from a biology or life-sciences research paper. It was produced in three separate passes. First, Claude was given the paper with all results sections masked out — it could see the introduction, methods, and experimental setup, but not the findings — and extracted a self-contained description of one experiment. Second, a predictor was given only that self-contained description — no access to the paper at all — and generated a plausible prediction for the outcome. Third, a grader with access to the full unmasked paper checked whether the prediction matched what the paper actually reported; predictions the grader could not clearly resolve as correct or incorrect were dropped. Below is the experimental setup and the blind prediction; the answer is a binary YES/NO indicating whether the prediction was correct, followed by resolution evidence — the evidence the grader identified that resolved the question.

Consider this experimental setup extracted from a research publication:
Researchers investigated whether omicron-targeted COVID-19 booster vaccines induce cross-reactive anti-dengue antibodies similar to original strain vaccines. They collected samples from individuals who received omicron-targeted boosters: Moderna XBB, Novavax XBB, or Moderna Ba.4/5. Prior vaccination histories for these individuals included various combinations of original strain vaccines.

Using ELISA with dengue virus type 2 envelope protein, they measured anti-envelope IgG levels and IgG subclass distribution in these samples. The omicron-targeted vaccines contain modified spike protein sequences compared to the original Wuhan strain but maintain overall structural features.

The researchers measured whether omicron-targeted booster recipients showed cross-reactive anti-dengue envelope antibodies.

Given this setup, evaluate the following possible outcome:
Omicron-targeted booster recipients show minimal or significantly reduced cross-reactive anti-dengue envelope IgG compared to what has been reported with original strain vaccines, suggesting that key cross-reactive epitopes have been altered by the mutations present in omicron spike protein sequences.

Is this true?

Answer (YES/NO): NO